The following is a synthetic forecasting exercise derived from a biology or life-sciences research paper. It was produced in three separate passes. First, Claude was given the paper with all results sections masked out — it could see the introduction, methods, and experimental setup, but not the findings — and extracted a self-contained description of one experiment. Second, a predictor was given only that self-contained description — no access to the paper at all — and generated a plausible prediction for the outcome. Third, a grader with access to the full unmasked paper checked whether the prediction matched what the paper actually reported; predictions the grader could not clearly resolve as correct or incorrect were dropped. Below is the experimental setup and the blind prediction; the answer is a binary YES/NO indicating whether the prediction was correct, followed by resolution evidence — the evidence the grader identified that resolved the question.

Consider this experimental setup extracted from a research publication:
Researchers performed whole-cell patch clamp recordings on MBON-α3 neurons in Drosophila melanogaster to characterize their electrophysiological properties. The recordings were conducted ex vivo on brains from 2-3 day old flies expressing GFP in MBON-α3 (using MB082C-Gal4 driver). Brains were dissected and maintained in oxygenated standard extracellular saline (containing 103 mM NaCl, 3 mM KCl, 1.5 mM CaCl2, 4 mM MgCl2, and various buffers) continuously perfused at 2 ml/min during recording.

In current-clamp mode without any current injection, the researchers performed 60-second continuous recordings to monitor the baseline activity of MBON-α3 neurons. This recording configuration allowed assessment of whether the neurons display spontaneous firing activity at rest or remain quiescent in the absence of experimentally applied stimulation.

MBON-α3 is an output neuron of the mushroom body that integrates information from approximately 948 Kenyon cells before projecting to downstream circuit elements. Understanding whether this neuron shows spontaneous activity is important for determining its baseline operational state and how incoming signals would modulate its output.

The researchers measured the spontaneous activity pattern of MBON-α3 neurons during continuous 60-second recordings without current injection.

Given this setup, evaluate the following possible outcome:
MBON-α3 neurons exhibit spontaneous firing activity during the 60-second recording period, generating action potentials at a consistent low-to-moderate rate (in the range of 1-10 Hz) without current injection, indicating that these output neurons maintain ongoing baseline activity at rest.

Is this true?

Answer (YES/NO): NO